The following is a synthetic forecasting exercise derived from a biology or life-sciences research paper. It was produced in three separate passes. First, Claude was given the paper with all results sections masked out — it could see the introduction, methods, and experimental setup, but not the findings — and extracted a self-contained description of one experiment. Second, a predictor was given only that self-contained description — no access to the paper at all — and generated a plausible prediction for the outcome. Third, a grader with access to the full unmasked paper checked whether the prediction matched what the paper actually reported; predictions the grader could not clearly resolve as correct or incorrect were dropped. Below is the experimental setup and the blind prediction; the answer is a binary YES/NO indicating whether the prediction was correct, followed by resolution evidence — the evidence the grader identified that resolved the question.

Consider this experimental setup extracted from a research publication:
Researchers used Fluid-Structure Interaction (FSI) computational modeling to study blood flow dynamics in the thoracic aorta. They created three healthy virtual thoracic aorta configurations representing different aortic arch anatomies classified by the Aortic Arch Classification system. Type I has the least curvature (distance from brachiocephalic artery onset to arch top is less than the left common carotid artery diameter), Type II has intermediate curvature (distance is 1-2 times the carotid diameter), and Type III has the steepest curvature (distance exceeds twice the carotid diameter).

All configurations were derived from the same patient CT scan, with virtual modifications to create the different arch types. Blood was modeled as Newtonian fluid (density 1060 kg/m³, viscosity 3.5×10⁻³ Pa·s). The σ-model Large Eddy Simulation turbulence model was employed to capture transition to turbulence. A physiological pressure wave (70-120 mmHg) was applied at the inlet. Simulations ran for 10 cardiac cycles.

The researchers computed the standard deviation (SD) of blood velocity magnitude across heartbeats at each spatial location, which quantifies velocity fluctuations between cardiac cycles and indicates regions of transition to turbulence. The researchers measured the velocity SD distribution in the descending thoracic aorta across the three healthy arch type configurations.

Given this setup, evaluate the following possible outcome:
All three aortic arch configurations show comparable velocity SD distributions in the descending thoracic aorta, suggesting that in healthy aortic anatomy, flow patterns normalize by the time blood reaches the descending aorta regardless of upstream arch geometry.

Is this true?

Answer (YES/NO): NO